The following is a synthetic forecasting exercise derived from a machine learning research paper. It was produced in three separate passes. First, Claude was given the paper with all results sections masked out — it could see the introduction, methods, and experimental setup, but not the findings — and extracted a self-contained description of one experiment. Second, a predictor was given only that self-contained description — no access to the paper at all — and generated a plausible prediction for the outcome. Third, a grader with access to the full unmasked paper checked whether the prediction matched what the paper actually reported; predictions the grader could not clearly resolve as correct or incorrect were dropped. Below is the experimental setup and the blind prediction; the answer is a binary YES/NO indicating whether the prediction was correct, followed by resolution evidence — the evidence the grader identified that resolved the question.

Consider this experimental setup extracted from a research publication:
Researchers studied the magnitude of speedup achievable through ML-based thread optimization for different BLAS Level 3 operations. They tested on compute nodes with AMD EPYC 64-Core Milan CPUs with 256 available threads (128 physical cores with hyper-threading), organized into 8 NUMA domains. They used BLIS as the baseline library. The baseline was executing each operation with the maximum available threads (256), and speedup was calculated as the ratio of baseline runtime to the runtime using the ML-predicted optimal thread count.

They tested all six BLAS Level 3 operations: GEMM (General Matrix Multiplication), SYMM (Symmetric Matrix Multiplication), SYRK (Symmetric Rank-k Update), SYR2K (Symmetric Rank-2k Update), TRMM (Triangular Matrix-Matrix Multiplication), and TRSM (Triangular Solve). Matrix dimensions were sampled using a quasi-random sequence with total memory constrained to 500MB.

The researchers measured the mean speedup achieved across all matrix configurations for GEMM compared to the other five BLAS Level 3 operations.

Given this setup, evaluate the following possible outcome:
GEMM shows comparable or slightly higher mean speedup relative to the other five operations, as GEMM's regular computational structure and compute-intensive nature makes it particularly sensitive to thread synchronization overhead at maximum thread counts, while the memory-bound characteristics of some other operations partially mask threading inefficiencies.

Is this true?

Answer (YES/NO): NO